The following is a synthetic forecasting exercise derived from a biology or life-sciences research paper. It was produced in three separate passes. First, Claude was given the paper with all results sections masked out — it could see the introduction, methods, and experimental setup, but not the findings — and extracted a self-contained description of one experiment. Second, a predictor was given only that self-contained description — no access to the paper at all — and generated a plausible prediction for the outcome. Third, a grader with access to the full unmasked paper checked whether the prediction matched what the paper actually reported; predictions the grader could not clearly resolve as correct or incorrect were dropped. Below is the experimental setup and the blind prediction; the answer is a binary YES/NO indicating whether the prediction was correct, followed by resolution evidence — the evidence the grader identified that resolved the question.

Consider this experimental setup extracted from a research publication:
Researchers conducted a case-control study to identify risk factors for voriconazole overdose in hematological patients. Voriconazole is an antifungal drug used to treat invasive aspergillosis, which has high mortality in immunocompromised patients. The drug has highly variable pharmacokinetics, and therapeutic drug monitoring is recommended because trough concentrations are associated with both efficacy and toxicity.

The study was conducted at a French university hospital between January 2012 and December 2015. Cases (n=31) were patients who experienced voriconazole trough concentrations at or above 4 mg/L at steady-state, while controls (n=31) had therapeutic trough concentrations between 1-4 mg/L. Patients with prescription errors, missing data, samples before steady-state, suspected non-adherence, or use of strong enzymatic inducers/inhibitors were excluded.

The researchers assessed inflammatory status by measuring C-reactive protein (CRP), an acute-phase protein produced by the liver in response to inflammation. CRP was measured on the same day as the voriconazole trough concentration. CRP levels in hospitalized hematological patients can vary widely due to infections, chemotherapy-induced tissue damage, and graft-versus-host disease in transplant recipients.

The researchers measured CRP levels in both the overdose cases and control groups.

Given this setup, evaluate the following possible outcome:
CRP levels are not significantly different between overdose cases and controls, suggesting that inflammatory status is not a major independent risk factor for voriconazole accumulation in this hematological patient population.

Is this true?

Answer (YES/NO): NO